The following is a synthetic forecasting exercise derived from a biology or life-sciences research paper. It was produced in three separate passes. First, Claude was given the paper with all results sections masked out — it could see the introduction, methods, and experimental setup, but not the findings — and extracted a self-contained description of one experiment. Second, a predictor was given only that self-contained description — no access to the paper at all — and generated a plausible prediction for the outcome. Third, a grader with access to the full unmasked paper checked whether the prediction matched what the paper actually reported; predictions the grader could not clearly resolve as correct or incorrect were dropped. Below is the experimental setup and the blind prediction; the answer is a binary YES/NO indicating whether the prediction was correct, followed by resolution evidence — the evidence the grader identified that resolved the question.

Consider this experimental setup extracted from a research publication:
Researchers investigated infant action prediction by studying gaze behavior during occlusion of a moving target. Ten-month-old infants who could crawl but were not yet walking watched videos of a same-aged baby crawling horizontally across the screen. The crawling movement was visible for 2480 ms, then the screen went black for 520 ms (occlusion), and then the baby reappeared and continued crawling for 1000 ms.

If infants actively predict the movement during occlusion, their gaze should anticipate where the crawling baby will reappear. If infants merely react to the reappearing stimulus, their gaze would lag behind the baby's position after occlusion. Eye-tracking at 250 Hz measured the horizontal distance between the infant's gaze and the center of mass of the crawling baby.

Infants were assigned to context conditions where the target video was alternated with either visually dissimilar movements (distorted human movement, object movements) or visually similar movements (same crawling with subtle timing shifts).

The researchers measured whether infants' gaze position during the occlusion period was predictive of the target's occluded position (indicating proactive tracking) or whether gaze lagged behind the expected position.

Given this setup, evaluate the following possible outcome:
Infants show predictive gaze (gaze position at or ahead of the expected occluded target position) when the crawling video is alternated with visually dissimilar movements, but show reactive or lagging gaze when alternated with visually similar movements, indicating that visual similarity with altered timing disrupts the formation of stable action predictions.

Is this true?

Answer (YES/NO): NO